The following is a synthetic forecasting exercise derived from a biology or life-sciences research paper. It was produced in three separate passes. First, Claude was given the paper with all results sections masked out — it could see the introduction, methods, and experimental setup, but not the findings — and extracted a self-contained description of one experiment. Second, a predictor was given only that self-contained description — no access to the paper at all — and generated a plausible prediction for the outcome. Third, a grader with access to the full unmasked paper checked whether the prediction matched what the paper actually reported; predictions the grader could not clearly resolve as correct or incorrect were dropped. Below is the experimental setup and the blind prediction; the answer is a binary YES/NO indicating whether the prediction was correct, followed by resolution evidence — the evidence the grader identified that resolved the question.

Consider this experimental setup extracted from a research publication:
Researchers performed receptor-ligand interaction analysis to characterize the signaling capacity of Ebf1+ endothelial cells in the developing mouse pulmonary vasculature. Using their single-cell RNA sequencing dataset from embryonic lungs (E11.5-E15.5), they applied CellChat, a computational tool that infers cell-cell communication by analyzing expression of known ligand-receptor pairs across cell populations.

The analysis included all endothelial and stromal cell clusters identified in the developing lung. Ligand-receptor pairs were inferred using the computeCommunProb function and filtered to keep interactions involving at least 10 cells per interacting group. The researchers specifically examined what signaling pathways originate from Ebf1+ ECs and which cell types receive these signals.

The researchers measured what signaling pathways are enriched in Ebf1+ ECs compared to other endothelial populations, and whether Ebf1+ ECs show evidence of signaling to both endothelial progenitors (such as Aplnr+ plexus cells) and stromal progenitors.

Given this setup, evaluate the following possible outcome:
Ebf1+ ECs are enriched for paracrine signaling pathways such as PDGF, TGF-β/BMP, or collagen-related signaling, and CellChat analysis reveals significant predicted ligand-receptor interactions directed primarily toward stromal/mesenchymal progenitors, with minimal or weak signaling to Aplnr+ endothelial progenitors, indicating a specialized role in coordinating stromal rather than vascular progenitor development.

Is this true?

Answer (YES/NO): NO